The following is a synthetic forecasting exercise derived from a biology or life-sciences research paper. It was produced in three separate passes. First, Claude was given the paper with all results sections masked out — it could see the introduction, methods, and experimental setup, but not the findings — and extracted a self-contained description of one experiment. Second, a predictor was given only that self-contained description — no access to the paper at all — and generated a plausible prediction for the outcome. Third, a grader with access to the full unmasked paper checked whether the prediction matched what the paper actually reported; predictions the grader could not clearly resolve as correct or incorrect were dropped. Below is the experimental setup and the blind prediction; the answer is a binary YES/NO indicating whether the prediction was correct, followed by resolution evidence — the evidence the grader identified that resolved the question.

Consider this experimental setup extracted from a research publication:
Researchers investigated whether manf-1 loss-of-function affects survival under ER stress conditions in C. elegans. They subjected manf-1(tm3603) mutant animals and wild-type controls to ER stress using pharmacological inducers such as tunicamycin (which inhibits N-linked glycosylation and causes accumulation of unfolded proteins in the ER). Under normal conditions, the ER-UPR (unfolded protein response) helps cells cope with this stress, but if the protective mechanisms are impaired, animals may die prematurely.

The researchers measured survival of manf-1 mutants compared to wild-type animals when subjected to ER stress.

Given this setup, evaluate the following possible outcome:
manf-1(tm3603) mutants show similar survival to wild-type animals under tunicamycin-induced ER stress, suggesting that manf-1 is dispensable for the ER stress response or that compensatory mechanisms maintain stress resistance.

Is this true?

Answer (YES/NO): NO